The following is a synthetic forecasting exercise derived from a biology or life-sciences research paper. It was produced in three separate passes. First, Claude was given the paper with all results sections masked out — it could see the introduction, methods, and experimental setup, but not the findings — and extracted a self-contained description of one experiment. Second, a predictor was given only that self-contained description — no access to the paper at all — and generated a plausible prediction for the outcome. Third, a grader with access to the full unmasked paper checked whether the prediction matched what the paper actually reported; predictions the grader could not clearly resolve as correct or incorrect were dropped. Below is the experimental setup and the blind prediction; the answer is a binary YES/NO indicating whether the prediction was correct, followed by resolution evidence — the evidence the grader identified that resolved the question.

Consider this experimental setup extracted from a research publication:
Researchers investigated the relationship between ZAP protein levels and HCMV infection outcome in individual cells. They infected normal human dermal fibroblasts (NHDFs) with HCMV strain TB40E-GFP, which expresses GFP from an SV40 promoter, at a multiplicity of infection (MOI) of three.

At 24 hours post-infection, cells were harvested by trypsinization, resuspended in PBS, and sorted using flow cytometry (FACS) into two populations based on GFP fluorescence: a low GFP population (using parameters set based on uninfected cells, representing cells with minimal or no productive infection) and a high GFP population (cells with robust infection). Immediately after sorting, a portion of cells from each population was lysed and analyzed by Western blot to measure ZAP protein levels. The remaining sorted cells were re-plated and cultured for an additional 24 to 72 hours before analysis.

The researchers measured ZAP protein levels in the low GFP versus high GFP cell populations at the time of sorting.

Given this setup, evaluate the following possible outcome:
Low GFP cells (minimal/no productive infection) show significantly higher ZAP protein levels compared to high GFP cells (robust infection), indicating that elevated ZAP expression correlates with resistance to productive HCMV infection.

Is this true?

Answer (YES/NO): YES